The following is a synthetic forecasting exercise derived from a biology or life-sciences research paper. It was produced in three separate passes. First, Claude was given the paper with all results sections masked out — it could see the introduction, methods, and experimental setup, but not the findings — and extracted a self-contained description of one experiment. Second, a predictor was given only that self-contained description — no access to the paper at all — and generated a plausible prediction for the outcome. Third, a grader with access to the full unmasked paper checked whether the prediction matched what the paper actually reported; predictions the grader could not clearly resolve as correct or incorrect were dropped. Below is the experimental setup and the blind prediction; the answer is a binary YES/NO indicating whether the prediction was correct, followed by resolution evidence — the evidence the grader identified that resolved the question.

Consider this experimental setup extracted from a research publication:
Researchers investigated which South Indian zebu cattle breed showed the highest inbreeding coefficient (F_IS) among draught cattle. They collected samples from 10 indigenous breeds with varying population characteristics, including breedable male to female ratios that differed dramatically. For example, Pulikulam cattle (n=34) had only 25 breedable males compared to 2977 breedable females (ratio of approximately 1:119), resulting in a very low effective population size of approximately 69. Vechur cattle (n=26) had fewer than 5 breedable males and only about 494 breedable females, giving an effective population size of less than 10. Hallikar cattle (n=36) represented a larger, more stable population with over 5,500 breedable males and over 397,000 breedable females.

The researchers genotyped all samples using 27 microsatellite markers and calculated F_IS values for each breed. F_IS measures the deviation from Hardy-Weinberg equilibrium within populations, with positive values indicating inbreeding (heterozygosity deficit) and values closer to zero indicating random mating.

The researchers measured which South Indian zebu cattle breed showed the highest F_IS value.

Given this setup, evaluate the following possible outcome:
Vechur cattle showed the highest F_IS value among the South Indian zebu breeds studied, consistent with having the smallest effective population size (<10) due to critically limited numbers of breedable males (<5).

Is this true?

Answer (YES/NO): NO